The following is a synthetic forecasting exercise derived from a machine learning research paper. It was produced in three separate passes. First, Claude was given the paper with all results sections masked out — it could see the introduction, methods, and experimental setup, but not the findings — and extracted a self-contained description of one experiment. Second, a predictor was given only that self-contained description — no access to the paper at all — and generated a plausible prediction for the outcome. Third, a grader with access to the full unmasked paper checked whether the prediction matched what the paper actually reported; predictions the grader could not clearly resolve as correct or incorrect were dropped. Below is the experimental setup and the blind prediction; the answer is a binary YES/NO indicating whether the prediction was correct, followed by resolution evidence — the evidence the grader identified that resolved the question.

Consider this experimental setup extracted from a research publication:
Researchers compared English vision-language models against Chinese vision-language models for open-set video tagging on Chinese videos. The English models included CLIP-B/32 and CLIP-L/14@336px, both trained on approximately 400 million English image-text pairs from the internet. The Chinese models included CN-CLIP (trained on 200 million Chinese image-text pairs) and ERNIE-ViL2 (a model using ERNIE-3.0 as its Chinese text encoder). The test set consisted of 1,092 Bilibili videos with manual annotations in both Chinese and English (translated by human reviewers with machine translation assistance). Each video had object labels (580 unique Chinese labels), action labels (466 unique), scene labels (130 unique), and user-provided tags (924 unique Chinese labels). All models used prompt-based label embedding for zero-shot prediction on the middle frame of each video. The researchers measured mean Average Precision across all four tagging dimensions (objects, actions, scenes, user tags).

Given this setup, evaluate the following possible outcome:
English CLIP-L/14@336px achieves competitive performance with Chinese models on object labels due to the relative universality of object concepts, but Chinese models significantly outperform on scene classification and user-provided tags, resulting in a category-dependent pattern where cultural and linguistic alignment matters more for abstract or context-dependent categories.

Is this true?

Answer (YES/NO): NO